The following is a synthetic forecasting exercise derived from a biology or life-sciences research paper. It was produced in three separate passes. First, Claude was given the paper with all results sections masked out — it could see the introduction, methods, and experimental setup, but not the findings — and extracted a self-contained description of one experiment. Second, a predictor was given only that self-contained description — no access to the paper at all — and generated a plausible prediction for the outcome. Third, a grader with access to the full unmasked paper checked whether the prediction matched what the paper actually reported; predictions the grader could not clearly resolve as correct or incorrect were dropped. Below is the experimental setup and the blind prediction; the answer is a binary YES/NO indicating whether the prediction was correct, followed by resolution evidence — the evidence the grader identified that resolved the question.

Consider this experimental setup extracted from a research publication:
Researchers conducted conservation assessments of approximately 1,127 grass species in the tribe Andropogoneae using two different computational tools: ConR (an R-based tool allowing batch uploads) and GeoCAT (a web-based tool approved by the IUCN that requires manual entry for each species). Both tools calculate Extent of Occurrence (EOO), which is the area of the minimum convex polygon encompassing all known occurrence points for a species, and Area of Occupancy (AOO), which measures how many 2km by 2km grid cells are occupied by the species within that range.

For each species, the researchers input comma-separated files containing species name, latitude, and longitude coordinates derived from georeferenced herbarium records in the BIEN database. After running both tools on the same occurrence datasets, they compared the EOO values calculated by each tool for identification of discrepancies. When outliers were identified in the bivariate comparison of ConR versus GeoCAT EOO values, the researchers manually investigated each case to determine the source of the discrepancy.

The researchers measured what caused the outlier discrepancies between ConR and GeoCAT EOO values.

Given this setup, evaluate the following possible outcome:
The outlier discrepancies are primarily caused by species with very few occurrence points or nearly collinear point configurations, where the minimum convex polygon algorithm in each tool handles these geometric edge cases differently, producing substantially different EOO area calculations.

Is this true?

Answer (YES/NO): NO